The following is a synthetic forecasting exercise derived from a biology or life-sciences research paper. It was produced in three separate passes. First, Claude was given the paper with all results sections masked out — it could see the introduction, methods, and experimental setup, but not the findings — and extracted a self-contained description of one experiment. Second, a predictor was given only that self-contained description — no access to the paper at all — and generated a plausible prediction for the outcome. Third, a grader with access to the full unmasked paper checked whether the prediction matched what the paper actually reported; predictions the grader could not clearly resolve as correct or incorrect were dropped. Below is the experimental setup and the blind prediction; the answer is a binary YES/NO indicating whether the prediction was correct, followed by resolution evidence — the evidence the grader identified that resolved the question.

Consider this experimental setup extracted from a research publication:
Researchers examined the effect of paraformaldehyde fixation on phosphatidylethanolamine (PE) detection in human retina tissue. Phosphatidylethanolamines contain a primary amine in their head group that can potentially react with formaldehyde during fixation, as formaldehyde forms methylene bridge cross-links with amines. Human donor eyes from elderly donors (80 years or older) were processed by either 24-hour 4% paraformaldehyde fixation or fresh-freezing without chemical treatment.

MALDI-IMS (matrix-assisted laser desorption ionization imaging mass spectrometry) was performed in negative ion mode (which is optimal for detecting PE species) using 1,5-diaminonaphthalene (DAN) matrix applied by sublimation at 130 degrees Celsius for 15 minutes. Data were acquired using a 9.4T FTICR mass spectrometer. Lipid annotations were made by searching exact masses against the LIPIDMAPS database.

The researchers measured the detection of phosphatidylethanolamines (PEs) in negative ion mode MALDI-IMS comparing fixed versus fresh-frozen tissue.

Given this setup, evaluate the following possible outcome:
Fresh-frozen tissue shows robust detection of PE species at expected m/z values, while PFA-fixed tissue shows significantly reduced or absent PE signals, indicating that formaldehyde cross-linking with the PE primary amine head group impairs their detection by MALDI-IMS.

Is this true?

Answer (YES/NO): NO